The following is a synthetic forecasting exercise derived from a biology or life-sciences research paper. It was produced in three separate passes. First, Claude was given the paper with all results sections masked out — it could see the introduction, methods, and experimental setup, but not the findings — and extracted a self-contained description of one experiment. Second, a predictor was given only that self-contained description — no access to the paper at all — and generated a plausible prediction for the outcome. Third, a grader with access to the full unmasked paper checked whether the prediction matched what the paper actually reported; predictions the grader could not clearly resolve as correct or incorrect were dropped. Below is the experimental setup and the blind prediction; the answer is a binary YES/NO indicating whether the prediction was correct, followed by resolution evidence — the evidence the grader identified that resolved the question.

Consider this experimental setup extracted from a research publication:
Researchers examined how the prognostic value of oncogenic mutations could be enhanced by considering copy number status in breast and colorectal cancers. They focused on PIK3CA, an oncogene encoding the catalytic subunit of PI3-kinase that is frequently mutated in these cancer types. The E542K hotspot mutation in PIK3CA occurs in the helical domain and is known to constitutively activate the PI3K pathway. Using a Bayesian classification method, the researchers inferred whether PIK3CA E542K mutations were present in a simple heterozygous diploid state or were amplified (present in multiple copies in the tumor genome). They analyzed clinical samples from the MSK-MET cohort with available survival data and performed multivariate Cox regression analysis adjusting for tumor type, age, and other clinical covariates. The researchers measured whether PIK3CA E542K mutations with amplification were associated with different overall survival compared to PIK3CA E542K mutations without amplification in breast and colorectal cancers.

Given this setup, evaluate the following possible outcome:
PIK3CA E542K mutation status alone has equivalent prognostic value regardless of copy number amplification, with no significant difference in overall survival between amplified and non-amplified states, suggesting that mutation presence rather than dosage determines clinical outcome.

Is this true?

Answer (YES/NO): NO